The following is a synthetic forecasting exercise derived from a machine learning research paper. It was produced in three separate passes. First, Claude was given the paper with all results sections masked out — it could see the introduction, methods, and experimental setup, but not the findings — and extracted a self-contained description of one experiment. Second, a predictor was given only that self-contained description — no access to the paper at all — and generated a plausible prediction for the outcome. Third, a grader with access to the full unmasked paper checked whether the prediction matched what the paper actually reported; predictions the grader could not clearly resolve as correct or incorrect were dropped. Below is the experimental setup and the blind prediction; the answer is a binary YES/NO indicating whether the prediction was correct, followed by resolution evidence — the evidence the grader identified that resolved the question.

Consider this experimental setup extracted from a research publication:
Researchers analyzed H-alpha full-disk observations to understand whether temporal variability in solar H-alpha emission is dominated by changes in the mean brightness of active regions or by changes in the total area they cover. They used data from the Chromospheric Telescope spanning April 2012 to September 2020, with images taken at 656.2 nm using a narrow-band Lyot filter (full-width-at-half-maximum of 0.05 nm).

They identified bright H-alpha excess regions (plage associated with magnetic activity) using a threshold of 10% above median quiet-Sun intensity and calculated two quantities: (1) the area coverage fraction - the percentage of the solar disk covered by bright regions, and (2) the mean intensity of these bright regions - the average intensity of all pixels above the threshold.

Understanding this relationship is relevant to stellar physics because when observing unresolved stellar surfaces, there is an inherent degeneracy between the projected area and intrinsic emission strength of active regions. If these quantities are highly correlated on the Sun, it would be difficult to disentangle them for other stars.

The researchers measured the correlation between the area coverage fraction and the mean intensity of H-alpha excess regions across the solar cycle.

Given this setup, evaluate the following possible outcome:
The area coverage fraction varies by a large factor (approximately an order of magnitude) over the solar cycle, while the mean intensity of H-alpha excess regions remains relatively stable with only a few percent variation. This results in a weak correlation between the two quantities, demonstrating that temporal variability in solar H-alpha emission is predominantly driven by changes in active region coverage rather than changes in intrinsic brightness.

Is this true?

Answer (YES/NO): NO